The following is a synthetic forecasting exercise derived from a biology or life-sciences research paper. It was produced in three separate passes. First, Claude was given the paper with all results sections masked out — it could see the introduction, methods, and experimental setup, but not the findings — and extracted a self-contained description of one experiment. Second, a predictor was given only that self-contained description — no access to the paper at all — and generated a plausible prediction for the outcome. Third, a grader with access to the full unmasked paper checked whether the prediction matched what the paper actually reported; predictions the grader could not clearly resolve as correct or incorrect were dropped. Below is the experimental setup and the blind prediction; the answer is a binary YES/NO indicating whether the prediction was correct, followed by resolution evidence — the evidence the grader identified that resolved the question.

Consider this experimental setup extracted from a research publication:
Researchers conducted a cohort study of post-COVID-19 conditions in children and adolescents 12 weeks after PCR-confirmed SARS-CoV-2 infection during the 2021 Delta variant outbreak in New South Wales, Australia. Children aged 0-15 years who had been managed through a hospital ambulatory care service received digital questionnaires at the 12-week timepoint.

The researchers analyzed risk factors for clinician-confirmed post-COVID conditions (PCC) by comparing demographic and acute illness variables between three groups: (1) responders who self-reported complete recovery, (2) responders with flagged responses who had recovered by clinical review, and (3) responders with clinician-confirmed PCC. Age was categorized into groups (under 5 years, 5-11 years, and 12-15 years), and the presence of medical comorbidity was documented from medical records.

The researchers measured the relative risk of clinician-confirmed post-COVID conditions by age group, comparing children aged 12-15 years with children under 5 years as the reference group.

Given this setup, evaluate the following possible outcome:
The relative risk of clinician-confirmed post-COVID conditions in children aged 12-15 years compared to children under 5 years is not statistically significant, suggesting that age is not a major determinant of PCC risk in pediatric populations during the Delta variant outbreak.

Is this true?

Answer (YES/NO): NO